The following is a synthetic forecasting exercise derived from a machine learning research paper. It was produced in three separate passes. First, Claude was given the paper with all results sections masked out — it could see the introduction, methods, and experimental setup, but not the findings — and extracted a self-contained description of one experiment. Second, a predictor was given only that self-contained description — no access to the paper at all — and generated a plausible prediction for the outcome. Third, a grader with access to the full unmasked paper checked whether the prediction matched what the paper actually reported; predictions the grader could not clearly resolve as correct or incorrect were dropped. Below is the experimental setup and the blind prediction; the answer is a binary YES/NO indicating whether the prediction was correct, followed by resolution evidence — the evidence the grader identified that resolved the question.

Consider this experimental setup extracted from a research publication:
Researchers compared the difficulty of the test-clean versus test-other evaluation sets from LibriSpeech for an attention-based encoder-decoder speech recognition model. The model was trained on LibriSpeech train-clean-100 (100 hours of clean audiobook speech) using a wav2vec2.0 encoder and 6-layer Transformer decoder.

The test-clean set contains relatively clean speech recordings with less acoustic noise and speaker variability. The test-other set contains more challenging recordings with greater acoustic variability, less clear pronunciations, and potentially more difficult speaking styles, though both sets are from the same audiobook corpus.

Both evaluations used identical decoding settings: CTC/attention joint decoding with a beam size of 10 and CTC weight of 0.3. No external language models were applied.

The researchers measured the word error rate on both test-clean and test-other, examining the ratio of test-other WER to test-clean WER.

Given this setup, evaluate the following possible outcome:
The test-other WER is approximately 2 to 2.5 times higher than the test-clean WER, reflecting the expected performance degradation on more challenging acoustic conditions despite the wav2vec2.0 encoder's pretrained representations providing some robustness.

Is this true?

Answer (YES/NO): NO